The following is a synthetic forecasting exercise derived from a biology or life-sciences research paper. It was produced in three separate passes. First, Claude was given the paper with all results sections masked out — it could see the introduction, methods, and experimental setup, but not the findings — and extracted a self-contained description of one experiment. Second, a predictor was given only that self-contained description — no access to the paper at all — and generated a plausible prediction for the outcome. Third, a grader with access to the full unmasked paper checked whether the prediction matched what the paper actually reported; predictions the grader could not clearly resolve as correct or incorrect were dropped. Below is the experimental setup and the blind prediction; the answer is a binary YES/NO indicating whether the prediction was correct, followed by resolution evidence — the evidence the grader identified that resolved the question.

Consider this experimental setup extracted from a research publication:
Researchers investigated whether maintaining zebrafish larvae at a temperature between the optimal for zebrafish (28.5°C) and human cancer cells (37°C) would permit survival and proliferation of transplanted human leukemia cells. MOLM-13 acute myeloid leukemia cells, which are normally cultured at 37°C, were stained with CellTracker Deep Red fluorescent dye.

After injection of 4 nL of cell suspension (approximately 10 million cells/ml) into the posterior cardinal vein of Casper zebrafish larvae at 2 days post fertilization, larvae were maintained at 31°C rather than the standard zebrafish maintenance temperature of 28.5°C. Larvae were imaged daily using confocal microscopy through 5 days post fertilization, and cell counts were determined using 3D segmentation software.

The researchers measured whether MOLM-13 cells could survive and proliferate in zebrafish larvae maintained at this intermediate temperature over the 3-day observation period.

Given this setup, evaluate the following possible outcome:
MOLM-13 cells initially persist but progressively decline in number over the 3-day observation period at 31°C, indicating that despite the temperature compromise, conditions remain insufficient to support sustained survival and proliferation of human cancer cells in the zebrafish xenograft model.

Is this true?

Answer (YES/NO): NO